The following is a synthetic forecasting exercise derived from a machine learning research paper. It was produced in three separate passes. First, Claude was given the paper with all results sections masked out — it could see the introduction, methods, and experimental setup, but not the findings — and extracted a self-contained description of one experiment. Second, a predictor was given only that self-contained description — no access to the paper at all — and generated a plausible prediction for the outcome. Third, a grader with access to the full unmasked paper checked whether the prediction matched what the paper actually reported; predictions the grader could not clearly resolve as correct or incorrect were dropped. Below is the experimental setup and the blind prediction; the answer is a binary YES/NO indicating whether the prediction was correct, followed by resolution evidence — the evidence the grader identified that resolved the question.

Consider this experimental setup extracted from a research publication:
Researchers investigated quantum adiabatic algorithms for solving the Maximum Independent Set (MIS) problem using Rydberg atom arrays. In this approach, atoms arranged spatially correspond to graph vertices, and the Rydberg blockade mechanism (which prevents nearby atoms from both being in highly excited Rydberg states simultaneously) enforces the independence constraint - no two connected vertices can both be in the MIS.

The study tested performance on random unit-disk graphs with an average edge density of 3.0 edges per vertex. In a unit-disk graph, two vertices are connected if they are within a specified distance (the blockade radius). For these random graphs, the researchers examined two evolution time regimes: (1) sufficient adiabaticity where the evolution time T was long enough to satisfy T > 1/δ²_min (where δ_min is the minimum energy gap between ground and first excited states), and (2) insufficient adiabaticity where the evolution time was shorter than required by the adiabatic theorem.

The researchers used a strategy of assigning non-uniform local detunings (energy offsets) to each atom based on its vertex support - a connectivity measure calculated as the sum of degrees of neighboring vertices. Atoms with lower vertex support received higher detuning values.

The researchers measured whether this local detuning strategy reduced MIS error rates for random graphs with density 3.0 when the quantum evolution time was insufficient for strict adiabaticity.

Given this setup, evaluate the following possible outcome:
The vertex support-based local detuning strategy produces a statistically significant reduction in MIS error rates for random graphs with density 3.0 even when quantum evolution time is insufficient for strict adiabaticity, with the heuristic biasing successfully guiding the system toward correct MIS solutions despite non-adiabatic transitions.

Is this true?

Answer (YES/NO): YES